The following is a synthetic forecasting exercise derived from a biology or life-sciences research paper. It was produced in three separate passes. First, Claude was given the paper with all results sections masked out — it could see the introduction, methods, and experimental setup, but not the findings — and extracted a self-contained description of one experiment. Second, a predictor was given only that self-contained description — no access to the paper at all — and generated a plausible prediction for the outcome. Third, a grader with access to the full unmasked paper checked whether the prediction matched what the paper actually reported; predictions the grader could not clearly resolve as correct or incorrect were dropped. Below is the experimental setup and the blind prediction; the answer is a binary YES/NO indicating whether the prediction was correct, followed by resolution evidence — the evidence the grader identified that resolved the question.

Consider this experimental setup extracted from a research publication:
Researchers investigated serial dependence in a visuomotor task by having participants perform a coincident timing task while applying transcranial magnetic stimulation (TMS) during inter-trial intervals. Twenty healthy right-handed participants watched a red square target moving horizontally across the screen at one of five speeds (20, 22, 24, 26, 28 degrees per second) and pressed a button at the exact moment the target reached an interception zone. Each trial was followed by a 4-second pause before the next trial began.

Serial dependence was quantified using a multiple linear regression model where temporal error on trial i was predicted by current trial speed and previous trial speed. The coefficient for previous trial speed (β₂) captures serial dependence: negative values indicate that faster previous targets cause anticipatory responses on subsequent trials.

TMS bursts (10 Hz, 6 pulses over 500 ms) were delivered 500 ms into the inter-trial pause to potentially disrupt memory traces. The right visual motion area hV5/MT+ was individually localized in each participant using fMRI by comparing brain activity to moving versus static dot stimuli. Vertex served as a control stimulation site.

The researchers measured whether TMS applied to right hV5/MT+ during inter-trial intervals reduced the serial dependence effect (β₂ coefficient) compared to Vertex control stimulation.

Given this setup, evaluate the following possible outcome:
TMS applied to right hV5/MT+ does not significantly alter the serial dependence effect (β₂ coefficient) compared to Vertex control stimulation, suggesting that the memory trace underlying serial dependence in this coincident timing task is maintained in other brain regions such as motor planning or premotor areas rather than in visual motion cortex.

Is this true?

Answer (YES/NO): YES